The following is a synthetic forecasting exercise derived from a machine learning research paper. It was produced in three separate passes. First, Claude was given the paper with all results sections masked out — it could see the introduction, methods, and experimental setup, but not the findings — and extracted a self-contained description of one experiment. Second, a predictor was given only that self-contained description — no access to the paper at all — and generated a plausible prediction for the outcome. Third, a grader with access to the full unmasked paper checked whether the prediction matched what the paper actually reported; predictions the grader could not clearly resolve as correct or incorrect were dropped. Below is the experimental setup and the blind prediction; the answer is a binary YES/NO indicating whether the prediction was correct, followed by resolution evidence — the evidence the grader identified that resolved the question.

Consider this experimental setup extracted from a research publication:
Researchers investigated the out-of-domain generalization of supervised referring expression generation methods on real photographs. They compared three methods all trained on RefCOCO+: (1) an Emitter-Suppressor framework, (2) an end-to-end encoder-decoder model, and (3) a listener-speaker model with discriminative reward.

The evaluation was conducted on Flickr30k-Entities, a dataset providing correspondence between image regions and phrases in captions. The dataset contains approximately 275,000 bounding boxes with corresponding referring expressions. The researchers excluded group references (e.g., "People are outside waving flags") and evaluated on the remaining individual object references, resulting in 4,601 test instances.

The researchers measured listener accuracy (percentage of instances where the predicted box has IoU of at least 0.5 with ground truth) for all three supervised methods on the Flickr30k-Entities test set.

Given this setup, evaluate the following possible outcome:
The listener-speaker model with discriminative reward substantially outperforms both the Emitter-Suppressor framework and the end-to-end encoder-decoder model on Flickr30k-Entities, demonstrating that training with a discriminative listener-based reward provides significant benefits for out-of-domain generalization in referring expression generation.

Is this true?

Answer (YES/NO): YES